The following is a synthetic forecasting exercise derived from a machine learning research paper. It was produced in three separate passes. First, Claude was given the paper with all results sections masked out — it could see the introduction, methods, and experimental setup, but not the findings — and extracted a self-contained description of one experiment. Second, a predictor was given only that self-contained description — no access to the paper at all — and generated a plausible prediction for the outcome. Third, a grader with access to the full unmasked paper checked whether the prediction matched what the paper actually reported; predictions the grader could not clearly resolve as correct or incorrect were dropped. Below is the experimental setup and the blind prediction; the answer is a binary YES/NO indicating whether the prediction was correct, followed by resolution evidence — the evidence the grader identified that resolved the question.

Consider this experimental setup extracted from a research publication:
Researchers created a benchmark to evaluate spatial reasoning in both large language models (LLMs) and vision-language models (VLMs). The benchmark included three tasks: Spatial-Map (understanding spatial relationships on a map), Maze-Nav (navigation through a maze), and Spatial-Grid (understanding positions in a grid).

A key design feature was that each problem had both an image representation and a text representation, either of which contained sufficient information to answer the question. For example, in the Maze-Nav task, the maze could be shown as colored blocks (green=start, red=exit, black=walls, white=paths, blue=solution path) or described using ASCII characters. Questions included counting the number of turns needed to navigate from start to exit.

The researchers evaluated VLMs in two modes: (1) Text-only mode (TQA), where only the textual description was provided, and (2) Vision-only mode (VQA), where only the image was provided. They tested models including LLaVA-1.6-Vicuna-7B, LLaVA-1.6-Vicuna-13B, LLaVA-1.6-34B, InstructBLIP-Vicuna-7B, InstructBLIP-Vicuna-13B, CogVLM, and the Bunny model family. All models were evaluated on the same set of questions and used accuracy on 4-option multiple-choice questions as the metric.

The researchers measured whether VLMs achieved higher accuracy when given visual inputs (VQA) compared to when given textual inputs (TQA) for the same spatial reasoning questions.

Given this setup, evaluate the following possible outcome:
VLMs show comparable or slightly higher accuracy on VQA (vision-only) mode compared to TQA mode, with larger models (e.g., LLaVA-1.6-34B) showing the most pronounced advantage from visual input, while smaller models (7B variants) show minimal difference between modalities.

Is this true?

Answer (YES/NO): NO